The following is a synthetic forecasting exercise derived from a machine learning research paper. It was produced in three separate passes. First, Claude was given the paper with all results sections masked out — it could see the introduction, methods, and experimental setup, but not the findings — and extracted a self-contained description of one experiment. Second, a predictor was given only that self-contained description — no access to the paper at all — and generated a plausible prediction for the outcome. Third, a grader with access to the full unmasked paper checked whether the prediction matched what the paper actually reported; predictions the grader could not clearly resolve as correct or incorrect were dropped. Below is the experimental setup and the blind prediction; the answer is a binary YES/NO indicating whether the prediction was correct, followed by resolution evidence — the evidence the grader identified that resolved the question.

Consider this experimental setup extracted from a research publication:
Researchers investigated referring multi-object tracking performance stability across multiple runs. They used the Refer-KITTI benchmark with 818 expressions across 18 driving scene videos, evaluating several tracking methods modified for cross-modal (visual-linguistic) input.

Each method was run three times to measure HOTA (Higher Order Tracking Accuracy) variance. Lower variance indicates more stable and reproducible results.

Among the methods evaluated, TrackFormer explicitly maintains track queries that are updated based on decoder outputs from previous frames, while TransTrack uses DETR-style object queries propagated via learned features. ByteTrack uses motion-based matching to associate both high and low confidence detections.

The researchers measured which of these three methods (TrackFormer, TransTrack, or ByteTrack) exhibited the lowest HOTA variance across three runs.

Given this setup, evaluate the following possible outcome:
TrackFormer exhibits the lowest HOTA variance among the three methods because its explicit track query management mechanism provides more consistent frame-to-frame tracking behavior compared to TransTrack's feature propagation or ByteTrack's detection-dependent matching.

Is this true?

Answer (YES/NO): YES